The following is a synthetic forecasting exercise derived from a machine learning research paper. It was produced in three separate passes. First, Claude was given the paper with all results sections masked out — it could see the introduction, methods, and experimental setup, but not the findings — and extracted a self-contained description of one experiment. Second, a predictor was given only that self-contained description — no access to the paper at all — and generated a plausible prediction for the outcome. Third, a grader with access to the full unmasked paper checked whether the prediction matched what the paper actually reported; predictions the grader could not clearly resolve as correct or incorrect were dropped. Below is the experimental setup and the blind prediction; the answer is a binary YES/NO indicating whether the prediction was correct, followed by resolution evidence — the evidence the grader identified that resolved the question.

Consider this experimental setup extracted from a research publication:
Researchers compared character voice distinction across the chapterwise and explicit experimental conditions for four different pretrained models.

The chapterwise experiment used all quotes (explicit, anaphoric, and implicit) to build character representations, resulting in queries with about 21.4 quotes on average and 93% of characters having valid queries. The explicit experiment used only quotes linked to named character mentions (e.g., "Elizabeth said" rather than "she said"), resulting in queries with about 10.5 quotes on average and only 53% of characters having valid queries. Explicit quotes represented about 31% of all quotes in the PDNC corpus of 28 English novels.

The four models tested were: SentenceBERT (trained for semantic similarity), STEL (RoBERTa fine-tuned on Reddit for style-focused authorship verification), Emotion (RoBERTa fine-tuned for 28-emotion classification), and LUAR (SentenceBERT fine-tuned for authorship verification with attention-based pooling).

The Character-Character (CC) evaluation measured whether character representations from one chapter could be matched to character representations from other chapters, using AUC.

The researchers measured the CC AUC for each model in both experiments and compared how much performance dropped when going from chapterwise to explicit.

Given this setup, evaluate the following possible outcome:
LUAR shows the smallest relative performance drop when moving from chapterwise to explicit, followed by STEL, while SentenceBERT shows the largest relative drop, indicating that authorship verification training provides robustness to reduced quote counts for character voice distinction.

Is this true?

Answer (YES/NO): YES